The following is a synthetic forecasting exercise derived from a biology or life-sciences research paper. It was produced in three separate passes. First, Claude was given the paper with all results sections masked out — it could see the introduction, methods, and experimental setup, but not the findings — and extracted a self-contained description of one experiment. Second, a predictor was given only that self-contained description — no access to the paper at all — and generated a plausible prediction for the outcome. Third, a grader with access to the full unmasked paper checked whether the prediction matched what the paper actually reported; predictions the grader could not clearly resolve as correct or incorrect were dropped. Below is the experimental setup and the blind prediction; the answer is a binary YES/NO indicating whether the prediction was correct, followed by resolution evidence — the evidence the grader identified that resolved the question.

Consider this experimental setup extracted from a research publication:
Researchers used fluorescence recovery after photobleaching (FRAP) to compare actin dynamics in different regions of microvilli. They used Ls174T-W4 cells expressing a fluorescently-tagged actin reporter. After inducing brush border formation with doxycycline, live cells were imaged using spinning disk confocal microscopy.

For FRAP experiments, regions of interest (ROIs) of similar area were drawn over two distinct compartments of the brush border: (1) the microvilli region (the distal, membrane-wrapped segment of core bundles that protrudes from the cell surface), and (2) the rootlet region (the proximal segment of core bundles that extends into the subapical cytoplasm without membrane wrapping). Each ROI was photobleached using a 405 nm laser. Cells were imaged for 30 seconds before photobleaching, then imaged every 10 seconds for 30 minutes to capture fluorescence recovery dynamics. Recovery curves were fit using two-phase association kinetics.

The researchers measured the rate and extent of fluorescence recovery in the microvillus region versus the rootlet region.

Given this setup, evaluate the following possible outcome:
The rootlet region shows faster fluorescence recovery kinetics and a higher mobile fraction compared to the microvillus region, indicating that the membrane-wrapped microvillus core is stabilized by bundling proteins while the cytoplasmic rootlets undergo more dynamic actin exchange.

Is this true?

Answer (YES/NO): NO